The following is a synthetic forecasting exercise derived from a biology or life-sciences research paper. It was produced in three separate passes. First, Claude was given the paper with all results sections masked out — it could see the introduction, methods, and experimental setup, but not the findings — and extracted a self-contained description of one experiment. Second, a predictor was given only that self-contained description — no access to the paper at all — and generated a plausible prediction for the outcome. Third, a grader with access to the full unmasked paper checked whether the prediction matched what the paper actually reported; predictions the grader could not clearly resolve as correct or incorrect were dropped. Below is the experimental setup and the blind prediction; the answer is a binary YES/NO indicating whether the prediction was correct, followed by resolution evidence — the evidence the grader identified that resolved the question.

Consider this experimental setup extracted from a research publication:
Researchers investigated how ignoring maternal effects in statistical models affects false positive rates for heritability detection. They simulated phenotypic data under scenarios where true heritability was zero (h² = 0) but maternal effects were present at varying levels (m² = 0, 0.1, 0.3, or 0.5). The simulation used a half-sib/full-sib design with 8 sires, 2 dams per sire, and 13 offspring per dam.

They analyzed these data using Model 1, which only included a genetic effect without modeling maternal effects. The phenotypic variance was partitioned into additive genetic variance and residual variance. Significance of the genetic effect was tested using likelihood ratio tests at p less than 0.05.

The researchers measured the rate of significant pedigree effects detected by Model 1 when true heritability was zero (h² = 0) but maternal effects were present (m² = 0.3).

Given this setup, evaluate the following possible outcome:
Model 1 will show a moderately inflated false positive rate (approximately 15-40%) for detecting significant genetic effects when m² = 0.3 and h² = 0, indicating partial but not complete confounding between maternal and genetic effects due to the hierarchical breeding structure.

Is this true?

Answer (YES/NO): NO